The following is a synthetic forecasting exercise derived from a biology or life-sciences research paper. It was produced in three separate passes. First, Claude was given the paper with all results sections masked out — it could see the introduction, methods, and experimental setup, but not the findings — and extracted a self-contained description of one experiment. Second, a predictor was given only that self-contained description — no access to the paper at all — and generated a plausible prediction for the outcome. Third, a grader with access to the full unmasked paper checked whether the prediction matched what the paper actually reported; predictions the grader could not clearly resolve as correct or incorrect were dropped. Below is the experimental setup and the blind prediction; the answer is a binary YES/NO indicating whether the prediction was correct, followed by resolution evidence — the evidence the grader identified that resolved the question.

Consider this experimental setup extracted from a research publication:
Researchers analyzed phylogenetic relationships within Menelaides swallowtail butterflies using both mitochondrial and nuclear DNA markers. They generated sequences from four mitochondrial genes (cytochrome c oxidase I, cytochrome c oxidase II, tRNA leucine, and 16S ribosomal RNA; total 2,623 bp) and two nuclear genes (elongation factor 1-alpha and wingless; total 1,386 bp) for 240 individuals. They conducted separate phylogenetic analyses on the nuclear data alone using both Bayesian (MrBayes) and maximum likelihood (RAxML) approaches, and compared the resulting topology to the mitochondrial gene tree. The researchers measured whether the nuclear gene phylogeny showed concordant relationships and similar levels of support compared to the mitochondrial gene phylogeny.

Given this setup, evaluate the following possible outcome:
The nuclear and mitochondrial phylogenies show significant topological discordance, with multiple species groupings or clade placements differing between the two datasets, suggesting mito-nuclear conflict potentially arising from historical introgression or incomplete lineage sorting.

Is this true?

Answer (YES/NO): NO